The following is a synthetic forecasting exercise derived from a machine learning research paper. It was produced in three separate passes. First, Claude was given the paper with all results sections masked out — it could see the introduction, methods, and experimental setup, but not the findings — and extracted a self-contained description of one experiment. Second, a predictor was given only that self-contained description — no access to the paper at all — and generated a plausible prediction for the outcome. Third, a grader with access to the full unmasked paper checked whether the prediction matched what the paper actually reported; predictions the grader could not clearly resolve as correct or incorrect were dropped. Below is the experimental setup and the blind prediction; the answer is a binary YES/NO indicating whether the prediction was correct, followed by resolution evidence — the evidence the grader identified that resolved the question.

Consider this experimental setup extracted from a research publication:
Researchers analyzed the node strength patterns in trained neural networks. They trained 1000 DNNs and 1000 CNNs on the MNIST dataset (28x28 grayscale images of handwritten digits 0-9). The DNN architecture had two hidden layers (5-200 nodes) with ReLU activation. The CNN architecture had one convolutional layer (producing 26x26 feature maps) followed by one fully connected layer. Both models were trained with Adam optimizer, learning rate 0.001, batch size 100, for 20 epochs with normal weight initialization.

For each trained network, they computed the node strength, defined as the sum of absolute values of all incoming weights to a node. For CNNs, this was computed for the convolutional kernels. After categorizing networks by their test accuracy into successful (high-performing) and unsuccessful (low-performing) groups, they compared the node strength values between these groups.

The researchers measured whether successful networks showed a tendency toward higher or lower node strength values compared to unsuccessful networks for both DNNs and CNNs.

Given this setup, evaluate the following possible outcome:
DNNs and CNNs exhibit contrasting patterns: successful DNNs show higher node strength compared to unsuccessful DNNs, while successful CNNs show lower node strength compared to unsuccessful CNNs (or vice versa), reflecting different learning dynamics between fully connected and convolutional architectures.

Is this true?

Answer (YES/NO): NO